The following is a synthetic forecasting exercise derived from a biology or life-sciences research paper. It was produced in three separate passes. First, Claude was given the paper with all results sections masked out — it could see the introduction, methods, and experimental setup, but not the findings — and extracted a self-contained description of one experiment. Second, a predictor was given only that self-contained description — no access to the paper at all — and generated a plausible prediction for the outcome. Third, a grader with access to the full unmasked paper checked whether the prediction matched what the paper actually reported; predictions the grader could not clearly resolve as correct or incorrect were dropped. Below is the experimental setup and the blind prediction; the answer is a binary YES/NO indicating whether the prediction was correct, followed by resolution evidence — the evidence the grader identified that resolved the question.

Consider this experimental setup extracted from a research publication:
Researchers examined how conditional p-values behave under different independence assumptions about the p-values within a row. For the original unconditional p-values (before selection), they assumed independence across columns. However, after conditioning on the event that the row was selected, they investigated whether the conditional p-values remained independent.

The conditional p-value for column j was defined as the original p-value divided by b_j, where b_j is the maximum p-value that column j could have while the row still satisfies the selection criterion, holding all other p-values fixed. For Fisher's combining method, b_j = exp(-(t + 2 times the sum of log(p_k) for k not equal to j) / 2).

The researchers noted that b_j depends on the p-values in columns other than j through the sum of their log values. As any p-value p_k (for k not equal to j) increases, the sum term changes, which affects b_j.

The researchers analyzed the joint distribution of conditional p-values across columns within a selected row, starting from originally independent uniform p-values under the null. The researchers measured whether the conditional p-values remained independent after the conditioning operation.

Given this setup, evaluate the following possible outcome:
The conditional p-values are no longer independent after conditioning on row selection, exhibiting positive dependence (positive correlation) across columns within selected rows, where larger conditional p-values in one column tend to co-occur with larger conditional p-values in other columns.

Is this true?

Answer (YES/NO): YES